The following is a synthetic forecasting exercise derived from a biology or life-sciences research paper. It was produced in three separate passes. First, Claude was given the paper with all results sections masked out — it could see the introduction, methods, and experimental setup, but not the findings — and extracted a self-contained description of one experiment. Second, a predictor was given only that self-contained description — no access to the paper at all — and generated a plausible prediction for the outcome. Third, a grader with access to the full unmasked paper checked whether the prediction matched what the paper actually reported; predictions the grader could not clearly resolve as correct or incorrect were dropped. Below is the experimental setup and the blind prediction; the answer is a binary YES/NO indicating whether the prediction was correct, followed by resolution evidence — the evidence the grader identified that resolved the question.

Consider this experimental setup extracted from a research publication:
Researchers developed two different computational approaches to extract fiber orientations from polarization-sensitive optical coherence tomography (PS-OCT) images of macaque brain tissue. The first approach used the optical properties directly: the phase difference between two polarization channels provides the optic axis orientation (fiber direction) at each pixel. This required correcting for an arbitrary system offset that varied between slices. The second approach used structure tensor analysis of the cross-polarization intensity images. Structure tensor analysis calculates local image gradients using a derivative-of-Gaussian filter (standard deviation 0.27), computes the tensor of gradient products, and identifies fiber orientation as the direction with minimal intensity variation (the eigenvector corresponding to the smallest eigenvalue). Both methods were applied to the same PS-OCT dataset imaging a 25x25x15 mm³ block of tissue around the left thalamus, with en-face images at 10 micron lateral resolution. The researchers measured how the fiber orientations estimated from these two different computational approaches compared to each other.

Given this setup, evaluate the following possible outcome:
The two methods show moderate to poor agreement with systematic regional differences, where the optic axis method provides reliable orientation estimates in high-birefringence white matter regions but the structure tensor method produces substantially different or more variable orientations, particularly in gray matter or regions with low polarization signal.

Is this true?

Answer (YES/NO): NO